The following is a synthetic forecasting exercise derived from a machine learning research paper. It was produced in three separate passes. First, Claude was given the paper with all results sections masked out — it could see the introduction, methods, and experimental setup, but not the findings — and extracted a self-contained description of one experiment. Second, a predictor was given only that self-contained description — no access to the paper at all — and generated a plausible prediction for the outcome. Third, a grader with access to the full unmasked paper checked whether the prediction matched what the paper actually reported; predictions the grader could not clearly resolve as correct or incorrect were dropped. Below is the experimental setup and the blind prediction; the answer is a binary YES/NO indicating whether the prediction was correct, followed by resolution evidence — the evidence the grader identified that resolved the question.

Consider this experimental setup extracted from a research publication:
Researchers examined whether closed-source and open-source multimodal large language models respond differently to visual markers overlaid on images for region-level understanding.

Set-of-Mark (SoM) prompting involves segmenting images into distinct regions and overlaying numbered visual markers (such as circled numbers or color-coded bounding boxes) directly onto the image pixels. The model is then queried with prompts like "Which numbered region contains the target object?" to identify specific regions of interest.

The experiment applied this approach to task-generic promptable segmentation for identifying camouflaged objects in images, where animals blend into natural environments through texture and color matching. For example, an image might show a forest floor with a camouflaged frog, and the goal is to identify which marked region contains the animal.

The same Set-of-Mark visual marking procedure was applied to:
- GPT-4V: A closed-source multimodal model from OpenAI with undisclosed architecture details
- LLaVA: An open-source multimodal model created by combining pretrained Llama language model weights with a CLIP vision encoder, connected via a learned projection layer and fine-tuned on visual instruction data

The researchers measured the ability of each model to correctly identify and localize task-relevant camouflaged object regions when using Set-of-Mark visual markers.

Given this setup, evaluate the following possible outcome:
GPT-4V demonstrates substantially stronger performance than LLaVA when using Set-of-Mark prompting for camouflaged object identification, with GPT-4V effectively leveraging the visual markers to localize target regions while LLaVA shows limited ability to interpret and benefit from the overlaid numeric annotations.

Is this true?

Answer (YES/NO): YES